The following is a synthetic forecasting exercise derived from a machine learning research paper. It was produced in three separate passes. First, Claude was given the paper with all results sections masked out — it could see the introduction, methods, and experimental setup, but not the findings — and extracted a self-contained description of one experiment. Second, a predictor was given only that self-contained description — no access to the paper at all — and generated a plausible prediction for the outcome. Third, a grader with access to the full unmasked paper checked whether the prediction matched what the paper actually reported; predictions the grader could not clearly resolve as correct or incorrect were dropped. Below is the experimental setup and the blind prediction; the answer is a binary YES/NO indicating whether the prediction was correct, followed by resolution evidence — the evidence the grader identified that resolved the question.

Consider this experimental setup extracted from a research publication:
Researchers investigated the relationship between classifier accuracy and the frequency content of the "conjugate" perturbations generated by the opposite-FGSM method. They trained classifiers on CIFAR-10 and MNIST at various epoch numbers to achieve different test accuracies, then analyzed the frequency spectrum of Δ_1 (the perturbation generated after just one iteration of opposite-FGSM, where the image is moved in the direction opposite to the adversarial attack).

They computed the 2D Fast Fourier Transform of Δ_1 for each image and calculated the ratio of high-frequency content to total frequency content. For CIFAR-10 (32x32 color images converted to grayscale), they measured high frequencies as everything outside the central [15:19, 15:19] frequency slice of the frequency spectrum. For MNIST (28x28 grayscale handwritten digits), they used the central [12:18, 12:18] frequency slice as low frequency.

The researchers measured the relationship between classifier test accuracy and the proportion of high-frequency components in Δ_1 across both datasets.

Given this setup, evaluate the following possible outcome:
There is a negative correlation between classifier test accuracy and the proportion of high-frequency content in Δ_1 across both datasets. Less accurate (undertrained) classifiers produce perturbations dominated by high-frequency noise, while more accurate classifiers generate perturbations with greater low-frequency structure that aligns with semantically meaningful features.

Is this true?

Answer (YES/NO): NO